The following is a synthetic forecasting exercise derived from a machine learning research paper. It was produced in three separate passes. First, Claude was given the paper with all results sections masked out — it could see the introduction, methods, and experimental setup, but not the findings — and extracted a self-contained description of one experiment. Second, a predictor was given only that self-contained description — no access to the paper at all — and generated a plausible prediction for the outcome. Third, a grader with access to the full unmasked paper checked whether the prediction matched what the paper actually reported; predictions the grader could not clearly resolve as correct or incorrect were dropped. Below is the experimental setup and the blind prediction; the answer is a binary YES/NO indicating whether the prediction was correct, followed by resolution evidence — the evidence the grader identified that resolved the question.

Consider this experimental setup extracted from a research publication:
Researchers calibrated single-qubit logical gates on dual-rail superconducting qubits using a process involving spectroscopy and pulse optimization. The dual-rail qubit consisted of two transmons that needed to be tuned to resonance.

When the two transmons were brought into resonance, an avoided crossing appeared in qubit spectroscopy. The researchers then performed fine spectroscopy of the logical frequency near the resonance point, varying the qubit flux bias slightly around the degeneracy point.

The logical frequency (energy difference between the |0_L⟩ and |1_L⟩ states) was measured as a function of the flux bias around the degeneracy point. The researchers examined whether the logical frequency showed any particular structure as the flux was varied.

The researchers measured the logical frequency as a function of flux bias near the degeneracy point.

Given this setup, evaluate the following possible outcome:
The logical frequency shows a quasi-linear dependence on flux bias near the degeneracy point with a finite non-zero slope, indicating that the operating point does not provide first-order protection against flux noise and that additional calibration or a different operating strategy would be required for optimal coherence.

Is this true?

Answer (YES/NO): NO